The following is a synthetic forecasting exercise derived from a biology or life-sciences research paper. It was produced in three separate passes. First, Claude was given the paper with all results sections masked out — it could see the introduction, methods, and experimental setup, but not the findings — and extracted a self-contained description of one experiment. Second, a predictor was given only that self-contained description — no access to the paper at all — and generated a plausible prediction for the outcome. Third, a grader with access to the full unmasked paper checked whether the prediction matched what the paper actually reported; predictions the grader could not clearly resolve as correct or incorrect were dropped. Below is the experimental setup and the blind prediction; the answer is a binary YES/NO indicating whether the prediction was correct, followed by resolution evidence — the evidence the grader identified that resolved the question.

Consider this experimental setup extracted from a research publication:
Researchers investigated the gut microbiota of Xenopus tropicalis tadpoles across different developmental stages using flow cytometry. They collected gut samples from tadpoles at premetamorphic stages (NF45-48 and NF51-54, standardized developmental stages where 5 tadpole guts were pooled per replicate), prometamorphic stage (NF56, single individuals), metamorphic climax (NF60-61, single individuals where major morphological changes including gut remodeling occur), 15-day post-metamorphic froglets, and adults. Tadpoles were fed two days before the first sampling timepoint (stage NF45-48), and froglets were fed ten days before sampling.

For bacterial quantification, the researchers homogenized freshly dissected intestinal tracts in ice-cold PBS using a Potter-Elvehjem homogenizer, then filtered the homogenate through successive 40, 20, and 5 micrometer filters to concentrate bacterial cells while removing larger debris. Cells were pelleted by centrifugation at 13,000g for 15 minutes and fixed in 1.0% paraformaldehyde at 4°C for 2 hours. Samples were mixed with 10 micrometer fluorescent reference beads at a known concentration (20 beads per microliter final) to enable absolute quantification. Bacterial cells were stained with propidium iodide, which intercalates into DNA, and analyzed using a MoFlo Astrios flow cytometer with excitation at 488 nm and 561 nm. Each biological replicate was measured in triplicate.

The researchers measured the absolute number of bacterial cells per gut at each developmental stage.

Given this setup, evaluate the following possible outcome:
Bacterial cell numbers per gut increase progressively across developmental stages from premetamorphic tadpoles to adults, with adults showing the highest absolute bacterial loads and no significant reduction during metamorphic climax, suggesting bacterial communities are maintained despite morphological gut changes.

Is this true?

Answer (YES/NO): NO